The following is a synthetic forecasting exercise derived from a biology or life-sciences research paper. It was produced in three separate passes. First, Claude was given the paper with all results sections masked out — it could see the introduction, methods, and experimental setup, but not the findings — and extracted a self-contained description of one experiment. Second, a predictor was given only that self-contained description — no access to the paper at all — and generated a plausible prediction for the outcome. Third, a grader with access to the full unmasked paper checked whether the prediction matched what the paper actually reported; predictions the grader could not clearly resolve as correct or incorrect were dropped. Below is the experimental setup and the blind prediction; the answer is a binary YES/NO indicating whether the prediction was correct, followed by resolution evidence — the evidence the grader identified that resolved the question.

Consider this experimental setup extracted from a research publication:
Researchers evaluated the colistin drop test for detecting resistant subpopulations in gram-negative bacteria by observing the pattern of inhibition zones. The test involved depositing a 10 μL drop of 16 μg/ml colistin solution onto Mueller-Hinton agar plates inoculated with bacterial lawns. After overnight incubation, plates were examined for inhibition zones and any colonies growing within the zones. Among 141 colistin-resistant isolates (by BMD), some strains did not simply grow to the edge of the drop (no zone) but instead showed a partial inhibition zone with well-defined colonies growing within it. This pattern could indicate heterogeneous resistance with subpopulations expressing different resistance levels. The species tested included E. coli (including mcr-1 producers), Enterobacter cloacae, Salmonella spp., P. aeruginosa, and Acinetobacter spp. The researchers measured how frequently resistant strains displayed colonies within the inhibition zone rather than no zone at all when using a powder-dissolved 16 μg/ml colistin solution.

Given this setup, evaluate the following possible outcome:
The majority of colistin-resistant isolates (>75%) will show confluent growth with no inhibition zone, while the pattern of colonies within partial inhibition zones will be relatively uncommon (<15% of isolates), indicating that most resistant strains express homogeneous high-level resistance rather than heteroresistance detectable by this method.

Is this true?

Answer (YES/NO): YES